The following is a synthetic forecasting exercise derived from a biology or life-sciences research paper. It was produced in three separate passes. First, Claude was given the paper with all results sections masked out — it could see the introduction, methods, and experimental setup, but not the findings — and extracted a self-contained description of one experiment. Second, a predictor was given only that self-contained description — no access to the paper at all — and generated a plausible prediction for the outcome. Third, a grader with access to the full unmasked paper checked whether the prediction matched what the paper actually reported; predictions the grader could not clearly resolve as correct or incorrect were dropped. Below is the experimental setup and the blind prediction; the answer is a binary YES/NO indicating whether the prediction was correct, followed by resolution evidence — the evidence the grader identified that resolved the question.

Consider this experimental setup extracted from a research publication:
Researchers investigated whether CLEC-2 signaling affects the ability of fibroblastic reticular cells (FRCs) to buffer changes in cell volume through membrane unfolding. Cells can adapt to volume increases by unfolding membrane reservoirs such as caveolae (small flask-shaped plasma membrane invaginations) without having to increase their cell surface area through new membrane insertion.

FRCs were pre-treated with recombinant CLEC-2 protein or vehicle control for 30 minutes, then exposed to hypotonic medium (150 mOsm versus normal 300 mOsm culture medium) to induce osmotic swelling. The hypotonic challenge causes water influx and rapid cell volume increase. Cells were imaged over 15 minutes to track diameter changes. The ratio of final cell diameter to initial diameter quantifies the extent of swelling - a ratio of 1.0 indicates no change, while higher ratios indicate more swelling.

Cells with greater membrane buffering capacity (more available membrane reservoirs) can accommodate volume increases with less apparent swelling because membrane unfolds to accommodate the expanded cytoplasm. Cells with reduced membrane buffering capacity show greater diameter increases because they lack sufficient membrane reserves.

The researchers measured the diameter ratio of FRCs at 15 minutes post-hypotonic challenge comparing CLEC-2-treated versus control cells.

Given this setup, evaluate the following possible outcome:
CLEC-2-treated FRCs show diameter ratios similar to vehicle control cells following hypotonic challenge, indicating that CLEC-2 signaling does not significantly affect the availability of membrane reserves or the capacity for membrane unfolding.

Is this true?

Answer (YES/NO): NO